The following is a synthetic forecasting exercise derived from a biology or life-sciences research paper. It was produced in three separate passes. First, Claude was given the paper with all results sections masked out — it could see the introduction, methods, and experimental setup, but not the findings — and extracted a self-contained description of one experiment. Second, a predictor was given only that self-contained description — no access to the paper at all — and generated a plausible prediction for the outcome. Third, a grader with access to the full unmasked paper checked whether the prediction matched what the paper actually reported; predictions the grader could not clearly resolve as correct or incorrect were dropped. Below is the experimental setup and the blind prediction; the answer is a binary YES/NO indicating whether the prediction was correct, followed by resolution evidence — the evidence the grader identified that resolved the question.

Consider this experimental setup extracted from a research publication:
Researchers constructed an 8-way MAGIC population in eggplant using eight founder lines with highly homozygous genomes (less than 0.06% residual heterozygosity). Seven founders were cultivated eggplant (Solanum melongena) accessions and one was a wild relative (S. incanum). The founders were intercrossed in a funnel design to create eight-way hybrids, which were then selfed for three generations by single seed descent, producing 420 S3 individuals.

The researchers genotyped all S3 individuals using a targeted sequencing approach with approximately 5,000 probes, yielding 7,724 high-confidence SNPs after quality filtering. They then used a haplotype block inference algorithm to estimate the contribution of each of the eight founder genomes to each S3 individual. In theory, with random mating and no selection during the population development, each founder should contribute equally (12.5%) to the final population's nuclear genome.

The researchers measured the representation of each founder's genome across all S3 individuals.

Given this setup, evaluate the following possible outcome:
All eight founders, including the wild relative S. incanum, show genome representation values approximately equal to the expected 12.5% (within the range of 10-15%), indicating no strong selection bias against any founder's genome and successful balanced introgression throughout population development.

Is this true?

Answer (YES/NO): NO